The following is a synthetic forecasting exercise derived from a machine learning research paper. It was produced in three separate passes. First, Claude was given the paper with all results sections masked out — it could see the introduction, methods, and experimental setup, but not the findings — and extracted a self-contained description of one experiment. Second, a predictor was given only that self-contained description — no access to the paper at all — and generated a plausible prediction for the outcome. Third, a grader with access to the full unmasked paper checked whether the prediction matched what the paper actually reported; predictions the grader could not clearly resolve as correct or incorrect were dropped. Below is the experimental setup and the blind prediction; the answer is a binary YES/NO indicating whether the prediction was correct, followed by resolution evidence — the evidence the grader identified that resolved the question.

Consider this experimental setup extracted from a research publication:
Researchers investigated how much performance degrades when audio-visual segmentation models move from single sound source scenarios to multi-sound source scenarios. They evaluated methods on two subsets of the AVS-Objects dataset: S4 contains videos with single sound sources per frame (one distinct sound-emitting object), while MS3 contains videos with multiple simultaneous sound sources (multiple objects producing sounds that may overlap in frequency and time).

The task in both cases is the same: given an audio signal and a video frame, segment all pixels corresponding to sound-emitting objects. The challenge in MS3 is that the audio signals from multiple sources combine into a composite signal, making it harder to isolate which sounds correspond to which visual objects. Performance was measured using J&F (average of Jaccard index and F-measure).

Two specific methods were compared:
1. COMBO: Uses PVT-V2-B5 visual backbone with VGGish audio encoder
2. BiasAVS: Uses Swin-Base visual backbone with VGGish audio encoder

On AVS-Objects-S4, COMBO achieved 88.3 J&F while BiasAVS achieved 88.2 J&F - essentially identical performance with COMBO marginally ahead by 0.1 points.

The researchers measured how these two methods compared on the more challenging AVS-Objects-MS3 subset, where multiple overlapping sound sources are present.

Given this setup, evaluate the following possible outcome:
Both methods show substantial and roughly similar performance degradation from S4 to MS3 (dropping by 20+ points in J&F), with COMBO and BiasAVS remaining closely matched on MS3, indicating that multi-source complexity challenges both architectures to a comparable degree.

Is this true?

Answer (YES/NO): NO